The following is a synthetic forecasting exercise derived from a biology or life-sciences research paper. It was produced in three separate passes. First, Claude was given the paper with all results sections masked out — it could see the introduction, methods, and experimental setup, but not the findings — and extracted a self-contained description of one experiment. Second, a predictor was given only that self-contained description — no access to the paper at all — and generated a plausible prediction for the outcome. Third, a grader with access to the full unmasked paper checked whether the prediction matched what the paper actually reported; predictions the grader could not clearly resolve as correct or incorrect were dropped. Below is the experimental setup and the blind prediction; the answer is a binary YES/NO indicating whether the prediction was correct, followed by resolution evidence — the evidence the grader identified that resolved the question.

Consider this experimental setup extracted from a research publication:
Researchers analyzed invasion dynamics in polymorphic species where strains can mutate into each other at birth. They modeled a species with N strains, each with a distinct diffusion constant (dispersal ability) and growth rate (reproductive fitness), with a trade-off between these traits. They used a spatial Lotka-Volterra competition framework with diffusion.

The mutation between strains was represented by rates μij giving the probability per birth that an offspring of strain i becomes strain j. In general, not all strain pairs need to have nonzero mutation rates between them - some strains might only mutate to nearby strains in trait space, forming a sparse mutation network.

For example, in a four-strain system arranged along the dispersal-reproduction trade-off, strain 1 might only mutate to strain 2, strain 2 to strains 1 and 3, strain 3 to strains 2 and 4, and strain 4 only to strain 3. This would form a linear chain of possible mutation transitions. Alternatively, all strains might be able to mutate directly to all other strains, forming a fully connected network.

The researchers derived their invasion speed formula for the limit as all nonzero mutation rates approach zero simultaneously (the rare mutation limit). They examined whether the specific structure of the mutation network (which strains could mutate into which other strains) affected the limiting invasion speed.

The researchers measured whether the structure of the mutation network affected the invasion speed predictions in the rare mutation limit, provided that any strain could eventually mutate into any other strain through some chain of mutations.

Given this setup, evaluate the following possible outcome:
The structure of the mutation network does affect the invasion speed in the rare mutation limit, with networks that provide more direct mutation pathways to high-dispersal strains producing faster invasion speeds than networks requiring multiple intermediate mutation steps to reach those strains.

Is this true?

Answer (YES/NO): NO